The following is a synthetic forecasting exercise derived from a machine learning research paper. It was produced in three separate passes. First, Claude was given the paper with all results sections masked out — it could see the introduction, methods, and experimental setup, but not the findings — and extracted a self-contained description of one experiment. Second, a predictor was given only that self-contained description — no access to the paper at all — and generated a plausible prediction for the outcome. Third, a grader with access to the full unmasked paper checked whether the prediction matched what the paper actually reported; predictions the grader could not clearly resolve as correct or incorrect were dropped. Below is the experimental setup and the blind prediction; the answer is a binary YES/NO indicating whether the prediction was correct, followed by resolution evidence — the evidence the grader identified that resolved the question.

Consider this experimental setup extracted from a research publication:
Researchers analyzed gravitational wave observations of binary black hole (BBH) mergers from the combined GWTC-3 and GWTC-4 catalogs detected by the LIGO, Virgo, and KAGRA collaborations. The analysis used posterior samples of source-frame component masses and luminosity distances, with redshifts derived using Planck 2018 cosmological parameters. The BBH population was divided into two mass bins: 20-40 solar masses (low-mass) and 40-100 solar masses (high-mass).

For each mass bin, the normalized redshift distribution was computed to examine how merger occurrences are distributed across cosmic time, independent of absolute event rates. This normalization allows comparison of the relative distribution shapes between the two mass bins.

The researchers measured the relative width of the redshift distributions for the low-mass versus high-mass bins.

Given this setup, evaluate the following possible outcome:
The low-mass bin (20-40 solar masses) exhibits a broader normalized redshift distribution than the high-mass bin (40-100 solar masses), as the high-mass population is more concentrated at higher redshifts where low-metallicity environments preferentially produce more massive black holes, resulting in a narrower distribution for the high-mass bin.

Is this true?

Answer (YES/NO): NO